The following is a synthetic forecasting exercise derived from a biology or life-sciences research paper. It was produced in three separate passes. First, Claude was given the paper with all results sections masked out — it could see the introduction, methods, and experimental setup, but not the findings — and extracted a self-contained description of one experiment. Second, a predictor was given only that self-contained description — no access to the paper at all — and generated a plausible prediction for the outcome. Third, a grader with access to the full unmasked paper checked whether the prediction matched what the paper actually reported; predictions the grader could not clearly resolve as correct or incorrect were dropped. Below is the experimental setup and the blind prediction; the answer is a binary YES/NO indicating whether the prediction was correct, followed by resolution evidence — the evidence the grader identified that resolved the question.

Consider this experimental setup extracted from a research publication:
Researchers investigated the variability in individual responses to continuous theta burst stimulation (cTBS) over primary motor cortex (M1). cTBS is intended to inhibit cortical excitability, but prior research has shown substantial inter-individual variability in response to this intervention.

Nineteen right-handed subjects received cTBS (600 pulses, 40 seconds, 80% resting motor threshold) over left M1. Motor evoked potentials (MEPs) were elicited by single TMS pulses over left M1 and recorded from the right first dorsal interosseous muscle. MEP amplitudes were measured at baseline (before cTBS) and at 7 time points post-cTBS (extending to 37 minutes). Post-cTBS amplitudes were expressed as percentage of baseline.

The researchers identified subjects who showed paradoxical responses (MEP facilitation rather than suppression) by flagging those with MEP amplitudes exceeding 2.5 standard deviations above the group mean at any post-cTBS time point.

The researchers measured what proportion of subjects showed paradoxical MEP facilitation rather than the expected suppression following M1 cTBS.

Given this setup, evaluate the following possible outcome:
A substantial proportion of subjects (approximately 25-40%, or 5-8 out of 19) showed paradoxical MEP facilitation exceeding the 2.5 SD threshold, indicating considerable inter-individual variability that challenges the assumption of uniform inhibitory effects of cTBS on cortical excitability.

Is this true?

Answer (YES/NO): NO